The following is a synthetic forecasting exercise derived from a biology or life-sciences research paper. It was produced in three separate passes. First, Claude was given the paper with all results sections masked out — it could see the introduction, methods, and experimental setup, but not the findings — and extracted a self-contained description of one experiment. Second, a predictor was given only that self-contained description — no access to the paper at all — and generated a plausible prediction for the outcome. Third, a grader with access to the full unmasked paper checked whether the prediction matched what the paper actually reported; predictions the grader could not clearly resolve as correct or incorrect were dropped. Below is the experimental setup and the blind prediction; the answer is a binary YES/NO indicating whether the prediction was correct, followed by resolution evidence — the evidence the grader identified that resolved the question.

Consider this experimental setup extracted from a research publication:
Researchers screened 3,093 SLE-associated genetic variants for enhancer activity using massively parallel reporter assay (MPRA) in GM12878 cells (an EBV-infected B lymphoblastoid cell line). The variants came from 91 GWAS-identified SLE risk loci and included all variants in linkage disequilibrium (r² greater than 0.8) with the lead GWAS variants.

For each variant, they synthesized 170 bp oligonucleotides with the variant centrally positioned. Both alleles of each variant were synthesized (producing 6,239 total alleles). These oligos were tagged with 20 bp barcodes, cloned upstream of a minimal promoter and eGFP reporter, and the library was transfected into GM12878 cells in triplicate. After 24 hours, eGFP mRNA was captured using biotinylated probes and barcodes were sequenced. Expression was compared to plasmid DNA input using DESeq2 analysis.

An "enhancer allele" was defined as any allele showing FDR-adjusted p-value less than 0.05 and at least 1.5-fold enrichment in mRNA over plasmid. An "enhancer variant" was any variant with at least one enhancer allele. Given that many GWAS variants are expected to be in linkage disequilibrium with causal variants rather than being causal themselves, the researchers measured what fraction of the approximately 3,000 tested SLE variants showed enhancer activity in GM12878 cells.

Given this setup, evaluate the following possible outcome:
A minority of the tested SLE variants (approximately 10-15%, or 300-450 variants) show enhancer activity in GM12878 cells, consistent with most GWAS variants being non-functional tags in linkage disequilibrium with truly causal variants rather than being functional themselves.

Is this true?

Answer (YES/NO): NO